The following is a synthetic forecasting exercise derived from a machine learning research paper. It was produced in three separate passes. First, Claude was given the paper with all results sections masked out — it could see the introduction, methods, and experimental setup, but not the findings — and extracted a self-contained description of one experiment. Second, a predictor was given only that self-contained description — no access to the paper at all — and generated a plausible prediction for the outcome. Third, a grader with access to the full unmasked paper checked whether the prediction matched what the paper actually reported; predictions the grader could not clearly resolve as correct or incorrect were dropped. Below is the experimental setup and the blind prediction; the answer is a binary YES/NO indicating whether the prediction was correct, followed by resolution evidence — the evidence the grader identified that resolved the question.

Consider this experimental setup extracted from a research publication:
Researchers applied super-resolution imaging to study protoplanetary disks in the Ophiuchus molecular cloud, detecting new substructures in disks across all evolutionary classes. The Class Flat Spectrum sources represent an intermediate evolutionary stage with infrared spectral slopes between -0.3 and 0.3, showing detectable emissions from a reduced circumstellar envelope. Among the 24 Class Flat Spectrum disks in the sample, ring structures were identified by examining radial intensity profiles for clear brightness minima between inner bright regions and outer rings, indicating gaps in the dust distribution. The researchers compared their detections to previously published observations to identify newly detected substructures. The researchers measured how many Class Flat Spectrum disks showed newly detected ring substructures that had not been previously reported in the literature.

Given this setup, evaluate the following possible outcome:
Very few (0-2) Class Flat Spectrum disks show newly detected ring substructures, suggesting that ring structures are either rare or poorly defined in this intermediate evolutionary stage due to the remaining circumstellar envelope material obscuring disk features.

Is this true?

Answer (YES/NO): NO